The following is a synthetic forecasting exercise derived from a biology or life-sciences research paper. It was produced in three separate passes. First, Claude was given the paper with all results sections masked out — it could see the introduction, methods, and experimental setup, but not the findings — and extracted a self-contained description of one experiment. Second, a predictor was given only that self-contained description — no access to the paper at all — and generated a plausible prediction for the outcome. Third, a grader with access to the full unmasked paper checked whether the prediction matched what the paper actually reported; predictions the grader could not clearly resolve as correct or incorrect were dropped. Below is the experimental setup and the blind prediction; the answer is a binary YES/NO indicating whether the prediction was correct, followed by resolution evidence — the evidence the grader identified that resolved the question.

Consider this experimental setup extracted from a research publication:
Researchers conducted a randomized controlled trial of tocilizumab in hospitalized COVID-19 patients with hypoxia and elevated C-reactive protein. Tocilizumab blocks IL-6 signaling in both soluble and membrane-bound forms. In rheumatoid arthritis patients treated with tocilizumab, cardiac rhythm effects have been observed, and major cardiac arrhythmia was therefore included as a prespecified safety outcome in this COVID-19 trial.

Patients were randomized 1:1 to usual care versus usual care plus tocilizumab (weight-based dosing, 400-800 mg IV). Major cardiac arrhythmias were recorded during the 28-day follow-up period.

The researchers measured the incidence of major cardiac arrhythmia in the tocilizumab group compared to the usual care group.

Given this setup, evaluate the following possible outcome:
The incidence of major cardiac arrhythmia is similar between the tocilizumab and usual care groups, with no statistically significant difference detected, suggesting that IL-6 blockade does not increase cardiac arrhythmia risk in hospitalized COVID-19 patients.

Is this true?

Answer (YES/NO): YES